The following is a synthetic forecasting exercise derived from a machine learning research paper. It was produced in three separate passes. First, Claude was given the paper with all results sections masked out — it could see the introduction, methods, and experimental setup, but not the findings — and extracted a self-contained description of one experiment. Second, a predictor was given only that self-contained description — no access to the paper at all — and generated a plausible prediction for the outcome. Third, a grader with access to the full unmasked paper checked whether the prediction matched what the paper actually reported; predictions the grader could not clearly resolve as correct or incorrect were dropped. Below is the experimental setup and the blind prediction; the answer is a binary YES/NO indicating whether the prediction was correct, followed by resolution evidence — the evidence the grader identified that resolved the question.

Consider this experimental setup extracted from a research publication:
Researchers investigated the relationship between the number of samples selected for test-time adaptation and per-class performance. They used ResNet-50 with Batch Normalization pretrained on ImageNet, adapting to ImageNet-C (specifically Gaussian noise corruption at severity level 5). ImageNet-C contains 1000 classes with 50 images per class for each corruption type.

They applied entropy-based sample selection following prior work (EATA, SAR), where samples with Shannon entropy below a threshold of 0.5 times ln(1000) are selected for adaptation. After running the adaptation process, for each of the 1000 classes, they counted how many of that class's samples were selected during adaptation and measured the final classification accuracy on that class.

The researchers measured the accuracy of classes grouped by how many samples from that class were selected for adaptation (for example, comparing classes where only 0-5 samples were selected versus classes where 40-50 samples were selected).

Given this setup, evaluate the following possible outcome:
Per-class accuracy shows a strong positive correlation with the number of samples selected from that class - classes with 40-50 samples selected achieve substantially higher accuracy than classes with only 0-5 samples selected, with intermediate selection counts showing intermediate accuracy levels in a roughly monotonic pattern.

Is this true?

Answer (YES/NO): YES